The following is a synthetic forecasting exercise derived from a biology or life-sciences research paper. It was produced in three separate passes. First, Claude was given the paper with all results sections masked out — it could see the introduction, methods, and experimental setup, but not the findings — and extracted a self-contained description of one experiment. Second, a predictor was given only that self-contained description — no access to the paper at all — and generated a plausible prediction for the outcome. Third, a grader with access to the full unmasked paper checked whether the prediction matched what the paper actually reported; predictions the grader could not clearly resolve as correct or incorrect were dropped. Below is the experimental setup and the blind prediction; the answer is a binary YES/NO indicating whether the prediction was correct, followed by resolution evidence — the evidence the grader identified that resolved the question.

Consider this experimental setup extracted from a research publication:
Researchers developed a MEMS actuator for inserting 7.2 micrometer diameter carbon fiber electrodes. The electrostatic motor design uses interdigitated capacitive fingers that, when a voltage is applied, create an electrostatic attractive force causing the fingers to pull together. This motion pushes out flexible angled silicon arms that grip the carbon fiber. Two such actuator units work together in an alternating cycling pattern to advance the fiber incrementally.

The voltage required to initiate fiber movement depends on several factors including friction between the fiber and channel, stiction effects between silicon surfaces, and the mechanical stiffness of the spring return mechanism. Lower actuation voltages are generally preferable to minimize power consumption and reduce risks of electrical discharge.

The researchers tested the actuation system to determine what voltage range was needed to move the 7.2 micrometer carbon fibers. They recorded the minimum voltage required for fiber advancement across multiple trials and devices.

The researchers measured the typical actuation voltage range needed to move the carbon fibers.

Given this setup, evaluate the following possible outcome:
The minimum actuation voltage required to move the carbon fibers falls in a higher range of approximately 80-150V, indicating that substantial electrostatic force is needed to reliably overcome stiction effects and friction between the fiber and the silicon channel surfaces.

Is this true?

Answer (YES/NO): NO